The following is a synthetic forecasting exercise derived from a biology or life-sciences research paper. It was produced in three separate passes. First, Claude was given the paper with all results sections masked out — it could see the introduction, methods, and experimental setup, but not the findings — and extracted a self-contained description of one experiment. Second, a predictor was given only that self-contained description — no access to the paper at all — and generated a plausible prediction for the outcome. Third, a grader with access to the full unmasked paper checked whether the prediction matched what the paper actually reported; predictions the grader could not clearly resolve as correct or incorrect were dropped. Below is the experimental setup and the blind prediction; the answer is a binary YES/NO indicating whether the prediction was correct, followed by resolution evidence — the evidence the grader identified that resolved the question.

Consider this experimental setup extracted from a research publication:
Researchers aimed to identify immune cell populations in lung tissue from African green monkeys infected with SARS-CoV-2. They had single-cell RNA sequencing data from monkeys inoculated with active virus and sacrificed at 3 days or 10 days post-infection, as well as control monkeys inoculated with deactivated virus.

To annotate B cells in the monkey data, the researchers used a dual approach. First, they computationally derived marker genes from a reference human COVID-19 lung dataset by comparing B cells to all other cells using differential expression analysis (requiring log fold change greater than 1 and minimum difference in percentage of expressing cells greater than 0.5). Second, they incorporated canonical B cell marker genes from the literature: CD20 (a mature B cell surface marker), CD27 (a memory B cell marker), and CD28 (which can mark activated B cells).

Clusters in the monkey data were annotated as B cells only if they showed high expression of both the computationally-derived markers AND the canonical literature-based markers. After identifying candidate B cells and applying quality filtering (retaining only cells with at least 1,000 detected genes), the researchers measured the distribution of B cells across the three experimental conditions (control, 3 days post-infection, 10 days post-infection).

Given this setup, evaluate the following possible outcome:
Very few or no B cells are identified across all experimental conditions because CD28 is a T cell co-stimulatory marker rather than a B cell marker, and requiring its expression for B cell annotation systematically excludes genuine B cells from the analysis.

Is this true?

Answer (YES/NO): NO